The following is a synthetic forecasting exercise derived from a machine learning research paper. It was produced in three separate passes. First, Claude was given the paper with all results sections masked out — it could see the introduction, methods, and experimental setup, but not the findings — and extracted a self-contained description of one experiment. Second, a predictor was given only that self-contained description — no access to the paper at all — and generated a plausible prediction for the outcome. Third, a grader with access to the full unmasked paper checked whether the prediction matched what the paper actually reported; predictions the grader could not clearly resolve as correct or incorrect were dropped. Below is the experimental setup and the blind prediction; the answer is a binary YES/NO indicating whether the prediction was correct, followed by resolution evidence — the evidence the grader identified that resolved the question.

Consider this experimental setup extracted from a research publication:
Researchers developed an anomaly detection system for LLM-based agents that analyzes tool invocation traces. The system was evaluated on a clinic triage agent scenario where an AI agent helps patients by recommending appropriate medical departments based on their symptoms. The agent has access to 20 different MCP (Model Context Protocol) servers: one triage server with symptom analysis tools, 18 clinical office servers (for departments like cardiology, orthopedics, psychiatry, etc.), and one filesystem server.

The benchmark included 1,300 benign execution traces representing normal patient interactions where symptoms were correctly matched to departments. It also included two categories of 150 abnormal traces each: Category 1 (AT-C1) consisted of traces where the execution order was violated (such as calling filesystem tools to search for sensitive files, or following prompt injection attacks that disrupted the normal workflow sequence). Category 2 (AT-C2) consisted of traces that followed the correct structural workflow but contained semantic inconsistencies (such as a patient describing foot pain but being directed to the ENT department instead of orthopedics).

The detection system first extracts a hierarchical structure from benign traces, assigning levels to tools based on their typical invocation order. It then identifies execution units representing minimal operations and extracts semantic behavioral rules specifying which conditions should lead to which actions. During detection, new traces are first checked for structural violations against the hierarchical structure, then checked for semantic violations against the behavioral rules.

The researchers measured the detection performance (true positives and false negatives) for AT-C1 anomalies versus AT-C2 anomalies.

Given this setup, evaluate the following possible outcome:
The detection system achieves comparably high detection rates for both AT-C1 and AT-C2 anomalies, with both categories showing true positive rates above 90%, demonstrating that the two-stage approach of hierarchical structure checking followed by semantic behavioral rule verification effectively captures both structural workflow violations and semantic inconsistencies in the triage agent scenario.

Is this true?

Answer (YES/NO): YES